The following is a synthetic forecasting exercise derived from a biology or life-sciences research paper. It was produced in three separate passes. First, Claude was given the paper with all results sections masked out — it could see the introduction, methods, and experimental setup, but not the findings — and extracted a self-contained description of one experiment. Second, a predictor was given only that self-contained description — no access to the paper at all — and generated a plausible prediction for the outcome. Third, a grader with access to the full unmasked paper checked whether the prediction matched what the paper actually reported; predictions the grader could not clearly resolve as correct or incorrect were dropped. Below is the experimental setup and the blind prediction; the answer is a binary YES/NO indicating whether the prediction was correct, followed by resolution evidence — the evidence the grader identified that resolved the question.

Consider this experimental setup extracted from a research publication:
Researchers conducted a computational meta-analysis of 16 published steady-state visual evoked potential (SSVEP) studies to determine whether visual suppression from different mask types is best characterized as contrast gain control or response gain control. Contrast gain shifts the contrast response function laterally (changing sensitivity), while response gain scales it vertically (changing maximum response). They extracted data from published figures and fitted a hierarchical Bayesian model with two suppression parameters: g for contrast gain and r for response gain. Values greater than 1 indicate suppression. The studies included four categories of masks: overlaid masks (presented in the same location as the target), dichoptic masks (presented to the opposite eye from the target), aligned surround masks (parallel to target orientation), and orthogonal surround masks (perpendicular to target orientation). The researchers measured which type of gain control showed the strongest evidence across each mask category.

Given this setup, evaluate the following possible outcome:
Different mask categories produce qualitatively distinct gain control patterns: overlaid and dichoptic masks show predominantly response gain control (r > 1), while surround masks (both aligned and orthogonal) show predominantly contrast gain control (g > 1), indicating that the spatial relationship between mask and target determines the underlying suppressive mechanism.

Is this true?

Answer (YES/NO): NO